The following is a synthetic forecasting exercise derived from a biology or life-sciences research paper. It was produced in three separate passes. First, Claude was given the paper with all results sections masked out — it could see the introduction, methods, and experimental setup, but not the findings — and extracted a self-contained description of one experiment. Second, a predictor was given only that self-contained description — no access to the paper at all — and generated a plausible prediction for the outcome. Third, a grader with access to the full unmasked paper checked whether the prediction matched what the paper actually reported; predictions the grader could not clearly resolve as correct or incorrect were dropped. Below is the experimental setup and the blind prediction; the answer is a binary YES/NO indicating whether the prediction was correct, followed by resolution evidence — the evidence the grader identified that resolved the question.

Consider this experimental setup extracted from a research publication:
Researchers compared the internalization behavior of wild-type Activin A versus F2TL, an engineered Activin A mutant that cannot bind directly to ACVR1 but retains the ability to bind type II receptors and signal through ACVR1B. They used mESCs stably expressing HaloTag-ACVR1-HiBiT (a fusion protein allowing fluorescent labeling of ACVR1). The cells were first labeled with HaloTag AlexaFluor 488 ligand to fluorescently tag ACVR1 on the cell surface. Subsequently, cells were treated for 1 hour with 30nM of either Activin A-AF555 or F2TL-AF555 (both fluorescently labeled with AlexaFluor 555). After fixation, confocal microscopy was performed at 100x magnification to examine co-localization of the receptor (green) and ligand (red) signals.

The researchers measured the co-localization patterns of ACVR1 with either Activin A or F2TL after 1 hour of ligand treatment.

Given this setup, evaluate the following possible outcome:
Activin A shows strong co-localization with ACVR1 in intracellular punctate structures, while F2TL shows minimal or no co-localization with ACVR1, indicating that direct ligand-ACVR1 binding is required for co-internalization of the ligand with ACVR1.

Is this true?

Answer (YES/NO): YES